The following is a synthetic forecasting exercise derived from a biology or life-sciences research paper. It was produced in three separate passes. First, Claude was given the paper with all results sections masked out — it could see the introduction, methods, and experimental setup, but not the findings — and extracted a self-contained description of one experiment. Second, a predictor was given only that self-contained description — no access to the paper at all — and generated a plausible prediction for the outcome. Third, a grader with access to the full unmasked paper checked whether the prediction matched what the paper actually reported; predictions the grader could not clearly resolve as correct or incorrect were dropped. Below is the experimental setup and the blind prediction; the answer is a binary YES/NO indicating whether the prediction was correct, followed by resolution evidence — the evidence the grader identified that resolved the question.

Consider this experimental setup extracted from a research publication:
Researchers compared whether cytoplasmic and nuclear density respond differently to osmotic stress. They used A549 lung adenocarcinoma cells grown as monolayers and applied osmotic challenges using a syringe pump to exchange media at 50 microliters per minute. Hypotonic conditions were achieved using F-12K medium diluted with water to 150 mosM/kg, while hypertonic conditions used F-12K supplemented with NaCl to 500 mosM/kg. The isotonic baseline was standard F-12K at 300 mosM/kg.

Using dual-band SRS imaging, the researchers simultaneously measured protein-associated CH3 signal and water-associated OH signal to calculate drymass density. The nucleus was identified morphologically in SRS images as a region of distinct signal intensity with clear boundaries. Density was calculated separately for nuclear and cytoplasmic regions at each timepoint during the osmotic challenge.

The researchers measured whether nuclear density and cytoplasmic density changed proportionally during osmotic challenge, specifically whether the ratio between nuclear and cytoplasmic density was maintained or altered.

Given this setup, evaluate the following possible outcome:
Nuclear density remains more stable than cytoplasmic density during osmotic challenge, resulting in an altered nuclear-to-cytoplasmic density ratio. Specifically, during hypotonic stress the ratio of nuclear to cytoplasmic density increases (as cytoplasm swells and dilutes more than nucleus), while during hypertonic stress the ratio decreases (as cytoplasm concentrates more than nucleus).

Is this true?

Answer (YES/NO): NO